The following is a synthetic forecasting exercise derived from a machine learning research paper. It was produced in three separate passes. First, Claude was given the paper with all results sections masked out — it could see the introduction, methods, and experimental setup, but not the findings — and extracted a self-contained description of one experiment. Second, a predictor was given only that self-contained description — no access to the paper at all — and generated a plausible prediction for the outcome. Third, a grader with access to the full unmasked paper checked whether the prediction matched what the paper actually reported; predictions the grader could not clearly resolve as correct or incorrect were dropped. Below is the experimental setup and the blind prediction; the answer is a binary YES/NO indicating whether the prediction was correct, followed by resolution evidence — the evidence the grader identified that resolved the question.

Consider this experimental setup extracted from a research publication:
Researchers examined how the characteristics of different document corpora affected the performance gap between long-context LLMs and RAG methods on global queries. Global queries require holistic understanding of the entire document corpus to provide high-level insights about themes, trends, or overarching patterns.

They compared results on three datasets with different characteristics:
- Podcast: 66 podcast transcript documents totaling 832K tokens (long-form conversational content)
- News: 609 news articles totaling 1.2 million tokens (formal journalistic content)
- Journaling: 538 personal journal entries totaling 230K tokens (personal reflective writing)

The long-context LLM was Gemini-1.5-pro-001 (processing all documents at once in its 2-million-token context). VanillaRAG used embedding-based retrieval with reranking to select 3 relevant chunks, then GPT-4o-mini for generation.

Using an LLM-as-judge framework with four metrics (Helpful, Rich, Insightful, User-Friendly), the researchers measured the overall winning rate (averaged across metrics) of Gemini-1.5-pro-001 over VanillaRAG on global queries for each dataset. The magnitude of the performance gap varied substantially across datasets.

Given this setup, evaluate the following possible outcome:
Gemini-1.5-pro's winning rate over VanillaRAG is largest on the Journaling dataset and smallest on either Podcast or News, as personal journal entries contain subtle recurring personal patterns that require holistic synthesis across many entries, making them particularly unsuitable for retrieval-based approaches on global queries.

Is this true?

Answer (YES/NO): YES